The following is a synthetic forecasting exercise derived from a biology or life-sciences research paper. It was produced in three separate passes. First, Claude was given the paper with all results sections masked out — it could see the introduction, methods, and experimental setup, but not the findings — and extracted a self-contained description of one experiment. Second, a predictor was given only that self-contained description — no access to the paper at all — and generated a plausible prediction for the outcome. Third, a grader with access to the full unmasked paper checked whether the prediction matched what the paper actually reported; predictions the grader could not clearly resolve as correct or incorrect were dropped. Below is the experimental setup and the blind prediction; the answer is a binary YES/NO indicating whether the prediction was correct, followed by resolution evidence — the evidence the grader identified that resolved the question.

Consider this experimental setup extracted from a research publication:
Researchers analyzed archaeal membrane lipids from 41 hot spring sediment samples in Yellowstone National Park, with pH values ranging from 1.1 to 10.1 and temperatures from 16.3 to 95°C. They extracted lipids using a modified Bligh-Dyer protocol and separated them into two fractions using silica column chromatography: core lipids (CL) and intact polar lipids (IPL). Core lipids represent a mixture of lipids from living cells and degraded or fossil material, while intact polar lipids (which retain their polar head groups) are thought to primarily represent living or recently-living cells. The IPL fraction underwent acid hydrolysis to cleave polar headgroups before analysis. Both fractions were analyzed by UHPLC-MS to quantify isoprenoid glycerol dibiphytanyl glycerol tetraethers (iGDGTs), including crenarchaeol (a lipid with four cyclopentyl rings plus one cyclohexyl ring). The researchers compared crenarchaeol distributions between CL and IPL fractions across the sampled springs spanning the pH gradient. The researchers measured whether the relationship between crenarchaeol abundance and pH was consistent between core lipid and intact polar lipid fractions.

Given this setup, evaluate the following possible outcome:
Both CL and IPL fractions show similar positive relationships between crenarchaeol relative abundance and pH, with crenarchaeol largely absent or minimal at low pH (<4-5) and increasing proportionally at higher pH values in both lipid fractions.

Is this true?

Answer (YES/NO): NO